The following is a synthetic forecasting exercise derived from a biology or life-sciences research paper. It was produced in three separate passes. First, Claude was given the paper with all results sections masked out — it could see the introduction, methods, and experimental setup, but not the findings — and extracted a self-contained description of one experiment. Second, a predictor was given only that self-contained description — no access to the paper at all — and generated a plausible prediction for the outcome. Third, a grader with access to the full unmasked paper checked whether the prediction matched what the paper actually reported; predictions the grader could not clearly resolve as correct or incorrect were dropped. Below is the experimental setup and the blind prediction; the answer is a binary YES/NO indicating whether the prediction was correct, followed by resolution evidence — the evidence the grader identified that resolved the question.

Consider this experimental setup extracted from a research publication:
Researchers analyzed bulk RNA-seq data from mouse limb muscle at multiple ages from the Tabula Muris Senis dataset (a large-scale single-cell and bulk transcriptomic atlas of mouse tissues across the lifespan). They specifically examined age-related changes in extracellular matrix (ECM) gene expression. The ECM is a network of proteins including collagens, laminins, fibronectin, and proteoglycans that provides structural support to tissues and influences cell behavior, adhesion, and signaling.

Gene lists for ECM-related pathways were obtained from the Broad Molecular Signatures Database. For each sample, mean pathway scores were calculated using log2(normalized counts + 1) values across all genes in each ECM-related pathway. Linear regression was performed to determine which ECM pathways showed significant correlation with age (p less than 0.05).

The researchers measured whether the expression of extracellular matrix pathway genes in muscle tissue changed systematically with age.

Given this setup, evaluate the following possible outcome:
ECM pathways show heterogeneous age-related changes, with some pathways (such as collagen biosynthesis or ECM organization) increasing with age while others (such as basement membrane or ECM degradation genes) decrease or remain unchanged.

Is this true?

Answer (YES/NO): NO